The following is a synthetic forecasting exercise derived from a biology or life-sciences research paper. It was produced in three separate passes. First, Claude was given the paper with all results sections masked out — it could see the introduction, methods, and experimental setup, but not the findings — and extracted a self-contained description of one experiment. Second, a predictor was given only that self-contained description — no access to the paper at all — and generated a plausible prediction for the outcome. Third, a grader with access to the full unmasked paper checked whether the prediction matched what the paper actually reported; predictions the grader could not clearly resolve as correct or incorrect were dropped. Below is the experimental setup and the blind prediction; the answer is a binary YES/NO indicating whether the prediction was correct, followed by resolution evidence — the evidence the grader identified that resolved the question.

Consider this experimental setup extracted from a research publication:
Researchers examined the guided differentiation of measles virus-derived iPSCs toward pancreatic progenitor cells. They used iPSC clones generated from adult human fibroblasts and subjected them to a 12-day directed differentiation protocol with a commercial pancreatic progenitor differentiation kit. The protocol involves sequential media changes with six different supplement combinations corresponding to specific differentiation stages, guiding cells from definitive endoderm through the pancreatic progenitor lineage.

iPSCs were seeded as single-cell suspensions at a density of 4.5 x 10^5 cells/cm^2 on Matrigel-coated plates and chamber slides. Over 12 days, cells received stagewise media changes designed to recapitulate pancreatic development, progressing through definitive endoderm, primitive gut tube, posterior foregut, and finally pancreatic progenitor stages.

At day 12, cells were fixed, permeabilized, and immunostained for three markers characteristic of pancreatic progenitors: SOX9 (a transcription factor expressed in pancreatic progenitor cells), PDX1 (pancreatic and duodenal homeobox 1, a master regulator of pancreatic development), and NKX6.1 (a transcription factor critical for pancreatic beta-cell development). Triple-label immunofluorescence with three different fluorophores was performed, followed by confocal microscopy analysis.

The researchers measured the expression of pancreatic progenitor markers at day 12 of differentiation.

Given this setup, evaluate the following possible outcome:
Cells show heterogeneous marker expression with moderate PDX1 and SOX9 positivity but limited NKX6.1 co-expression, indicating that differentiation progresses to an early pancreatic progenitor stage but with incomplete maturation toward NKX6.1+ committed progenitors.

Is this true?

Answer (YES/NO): NO